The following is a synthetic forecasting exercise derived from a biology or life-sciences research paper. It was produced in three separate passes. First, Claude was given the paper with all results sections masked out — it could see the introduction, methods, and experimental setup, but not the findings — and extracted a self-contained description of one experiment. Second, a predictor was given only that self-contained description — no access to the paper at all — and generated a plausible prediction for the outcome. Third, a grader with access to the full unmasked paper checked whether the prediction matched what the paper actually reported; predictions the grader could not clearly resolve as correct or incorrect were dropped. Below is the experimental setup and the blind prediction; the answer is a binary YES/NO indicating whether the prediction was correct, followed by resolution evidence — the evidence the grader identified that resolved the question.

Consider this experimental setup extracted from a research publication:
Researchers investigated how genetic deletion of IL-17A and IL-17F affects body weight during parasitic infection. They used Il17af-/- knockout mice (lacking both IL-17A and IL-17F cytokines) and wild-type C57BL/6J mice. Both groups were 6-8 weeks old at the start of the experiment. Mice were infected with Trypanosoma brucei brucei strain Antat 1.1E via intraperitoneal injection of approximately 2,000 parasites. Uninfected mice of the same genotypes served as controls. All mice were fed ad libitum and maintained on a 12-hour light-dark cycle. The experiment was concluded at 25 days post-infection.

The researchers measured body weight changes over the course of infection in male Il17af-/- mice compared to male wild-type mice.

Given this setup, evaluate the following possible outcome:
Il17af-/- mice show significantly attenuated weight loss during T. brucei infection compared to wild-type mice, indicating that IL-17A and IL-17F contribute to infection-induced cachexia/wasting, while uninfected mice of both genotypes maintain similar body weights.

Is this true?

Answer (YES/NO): YES